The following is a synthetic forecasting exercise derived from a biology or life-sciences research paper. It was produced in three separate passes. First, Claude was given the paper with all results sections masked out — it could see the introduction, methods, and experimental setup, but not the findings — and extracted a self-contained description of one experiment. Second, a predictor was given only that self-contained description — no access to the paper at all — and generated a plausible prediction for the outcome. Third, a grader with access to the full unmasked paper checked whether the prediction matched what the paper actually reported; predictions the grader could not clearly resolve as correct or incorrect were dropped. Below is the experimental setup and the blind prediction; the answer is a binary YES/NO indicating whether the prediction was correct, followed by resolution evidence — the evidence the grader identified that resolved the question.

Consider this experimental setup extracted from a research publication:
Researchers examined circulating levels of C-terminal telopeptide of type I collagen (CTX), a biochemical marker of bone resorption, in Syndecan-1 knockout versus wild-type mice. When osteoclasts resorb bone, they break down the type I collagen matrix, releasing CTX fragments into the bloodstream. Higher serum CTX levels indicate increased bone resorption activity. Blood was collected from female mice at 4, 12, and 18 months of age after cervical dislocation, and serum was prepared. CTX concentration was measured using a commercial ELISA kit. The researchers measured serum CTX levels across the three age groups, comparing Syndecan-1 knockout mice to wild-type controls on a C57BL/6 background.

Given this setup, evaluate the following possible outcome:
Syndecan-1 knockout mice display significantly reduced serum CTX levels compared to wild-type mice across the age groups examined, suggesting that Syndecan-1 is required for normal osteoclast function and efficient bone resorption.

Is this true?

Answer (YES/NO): NO